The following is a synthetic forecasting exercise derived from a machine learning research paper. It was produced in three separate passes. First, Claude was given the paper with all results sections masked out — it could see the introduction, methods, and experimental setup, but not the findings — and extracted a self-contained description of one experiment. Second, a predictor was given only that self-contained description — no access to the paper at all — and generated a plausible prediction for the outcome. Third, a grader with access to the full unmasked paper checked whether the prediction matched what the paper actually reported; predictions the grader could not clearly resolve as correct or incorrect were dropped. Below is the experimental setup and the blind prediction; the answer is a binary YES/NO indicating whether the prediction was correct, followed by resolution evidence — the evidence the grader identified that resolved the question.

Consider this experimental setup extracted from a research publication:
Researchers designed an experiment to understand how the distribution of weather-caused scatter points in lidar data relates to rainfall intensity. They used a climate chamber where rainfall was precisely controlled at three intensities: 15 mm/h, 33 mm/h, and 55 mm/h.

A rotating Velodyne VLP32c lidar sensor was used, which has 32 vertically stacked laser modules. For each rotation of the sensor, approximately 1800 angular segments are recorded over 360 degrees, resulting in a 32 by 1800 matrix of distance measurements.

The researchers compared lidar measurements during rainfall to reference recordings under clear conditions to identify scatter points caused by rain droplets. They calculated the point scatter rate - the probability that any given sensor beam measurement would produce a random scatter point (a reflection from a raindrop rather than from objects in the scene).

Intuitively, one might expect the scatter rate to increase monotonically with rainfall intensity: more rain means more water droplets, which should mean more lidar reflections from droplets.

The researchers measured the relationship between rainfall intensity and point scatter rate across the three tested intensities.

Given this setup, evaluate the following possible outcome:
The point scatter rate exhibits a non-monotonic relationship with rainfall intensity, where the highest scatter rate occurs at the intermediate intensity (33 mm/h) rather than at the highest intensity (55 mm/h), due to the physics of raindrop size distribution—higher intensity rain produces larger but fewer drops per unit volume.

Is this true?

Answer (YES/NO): NO